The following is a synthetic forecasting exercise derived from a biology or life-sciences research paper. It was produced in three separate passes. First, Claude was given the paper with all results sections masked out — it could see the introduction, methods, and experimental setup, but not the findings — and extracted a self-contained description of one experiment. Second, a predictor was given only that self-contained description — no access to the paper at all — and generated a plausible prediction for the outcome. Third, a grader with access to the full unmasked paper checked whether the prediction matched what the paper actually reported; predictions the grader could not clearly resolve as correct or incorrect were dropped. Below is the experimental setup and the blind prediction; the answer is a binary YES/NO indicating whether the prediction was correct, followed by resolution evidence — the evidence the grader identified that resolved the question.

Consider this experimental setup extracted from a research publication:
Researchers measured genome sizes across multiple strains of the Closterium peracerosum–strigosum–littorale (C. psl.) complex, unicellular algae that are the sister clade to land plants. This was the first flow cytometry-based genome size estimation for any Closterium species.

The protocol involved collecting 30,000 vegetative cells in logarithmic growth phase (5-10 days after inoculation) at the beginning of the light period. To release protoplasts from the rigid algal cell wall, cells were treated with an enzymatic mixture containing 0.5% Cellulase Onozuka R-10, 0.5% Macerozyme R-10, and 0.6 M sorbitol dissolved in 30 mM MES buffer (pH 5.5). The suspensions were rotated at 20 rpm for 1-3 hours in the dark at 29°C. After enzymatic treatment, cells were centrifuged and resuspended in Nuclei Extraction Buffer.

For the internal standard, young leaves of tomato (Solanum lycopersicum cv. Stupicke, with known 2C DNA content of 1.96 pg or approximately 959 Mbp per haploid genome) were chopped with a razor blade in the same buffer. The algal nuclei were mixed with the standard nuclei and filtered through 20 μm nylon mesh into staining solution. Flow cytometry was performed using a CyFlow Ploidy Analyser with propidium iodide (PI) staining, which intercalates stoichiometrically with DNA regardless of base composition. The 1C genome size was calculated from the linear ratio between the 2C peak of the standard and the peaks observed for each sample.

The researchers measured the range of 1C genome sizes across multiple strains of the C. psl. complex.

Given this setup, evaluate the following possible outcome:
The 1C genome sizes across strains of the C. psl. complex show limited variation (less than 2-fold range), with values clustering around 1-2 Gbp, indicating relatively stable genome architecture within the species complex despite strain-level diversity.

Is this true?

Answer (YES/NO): NO